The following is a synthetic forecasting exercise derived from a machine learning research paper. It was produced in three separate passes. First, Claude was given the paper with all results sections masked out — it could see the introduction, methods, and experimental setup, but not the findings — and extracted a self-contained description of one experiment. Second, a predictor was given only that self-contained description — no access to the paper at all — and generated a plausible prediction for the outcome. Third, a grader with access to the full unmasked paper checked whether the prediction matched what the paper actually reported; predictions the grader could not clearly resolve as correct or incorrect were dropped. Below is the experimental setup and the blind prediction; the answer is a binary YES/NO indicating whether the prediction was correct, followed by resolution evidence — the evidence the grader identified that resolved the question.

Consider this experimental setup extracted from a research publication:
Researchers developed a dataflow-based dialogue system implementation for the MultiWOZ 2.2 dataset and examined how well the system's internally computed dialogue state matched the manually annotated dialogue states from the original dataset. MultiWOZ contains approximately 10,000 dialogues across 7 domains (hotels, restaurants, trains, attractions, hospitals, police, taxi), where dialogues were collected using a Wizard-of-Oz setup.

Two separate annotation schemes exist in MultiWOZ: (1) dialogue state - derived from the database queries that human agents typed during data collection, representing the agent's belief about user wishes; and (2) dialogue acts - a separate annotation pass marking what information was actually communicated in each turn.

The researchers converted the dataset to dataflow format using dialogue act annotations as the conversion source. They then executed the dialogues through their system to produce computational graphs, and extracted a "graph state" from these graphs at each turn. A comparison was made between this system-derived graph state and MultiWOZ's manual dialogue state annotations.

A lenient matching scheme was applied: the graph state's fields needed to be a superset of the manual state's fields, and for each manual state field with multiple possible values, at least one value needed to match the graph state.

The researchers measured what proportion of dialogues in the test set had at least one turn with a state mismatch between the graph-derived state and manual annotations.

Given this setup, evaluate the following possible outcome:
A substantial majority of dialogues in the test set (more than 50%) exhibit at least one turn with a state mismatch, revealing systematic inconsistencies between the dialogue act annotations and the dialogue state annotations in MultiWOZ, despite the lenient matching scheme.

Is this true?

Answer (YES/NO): NO